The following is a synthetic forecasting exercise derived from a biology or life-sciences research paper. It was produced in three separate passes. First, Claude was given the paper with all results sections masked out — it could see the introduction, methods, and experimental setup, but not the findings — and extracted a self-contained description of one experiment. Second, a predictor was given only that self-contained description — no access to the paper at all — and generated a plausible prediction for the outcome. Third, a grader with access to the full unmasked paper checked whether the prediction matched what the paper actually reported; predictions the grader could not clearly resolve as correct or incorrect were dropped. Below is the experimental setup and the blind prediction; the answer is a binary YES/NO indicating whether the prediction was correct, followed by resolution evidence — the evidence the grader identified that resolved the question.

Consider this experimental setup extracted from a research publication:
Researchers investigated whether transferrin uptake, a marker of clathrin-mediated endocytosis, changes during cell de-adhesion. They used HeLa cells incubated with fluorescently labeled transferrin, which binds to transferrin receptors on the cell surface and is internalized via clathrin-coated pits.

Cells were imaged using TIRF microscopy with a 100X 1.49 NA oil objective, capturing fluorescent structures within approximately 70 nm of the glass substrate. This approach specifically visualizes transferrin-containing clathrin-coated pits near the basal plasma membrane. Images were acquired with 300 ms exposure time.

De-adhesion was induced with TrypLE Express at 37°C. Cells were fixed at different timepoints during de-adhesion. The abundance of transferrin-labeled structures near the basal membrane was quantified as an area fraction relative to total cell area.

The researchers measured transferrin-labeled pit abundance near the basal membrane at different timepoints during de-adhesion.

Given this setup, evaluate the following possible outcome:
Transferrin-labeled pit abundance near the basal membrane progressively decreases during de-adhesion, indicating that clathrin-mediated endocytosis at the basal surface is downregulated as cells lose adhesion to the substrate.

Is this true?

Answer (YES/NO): NO